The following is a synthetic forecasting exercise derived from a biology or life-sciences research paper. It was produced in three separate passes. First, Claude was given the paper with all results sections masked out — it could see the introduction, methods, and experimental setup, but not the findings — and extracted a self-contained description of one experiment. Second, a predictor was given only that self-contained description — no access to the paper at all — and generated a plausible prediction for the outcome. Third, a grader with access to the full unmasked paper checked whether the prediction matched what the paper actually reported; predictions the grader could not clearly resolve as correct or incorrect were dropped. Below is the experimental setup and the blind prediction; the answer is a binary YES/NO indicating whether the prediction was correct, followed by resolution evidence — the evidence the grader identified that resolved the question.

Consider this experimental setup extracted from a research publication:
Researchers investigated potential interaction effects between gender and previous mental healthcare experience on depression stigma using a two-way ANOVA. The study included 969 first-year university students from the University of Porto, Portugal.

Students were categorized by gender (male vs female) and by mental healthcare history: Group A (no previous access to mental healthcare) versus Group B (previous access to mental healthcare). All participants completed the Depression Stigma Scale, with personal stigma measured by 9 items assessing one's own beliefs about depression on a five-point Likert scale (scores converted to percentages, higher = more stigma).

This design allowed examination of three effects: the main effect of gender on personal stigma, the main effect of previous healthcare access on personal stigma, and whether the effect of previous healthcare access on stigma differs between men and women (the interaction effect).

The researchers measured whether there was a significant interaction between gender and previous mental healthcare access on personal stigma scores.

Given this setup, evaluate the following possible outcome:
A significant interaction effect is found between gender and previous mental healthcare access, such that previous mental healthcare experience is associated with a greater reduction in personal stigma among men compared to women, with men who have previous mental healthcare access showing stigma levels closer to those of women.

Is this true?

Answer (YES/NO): NO